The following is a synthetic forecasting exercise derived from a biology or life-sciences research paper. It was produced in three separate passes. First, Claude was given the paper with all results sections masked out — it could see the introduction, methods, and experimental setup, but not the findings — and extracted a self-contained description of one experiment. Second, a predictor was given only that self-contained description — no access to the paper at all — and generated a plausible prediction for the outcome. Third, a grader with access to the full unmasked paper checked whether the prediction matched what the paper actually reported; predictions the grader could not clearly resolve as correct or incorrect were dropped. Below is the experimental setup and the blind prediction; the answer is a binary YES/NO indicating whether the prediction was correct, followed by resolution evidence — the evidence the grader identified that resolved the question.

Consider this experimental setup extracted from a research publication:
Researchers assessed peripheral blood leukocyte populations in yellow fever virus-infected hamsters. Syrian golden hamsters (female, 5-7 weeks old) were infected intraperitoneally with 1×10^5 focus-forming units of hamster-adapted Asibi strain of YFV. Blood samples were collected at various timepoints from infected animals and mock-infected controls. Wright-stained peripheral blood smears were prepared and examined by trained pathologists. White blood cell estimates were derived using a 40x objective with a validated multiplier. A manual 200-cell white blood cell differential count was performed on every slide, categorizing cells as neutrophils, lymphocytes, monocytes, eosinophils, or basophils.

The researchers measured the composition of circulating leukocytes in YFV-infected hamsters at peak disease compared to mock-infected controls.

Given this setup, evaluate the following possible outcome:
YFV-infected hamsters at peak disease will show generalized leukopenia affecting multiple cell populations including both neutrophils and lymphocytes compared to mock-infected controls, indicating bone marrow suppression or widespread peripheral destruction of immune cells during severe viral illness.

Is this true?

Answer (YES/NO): NO